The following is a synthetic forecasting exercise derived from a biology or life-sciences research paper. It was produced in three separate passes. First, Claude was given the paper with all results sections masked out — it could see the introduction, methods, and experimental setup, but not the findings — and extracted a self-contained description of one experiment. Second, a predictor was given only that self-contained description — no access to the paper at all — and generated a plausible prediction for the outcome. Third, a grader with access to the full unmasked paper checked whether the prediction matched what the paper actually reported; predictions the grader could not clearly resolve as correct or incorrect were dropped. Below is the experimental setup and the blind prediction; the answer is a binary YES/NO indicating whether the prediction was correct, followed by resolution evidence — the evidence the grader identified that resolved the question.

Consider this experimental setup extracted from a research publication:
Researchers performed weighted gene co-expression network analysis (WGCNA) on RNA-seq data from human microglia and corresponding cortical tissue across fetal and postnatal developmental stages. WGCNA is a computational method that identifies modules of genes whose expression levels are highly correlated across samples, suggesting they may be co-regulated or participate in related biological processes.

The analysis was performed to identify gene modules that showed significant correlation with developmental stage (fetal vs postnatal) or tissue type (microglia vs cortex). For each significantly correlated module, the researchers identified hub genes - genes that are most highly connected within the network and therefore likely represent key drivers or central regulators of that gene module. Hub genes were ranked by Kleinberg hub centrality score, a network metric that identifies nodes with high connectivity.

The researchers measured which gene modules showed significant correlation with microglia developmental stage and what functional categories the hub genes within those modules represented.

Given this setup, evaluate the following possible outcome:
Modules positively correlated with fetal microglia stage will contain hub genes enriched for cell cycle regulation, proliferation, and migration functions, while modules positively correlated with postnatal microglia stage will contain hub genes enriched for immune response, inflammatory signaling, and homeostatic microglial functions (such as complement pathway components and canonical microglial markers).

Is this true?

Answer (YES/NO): NO